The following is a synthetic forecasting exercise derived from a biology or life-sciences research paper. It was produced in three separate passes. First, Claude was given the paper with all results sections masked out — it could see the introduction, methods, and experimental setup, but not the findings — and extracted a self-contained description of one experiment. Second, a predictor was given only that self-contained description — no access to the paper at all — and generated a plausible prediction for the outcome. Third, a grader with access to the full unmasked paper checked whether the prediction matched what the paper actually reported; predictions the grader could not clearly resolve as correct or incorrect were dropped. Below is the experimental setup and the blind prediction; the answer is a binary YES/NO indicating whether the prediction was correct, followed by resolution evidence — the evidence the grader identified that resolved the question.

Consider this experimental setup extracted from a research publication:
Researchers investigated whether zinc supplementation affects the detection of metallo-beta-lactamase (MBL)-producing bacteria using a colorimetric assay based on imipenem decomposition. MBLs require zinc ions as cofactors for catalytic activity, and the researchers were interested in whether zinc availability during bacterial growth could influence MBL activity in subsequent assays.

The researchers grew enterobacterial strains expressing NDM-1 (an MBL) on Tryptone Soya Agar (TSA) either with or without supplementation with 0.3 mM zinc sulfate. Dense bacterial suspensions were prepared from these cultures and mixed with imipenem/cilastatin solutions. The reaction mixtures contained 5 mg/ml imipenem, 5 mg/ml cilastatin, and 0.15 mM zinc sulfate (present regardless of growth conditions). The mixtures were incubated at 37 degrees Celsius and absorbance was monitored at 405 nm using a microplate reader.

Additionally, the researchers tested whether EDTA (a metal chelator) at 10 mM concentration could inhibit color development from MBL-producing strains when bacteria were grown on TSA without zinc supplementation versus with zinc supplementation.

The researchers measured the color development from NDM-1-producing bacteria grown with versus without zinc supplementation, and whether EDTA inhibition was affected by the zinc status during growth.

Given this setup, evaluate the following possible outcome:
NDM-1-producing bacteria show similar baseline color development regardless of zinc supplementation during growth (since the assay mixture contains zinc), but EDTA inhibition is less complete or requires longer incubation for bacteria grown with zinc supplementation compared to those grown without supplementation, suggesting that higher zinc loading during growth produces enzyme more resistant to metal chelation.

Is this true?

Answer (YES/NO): NO